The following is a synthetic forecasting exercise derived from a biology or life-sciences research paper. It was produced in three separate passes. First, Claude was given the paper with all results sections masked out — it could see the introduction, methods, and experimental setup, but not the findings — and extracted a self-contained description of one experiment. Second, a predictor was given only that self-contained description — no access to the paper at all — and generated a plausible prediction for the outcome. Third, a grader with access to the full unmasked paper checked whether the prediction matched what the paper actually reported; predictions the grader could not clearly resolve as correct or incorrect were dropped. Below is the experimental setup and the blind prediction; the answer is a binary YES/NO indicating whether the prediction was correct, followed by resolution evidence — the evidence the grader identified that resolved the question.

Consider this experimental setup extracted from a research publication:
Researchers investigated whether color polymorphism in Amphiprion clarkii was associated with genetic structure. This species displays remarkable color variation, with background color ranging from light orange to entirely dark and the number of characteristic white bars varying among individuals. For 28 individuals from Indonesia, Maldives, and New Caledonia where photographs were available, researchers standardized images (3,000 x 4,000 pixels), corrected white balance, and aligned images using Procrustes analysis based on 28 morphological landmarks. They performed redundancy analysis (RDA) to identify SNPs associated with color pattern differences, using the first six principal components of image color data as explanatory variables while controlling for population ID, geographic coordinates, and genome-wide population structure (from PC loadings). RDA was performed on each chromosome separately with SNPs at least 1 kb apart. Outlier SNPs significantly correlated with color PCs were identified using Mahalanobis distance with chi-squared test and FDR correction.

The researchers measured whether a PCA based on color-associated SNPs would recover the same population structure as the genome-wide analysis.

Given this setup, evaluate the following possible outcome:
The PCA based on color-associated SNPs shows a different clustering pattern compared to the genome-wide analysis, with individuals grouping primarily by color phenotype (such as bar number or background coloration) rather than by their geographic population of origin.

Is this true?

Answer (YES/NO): NO